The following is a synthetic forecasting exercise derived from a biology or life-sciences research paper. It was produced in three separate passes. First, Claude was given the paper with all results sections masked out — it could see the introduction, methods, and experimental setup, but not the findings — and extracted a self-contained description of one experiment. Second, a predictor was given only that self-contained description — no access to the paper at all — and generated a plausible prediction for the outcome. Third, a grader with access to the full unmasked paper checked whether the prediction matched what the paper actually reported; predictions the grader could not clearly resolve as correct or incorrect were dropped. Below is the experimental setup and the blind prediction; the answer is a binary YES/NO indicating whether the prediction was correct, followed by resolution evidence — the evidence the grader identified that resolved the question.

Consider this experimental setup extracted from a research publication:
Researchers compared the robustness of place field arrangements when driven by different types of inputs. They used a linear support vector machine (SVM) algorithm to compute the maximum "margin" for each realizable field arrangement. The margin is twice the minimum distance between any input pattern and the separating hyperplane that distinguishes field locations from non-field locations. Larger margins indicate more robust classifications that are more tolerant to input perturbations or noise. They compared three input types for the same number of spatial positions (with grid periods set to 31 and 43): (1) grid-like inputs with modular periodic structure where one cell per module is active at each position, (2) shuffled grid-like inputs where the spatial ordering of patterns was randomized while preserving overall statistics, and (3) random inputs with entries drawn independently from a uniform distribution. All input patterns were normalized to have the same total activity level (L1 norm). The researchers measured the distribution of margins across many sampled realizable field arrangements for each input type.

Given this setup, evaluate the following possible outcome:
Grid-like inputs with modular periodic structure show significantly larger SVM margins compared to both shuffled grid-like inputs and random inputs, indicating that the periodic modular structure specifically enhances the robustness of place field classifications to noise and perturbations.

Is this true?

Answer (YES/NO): YES